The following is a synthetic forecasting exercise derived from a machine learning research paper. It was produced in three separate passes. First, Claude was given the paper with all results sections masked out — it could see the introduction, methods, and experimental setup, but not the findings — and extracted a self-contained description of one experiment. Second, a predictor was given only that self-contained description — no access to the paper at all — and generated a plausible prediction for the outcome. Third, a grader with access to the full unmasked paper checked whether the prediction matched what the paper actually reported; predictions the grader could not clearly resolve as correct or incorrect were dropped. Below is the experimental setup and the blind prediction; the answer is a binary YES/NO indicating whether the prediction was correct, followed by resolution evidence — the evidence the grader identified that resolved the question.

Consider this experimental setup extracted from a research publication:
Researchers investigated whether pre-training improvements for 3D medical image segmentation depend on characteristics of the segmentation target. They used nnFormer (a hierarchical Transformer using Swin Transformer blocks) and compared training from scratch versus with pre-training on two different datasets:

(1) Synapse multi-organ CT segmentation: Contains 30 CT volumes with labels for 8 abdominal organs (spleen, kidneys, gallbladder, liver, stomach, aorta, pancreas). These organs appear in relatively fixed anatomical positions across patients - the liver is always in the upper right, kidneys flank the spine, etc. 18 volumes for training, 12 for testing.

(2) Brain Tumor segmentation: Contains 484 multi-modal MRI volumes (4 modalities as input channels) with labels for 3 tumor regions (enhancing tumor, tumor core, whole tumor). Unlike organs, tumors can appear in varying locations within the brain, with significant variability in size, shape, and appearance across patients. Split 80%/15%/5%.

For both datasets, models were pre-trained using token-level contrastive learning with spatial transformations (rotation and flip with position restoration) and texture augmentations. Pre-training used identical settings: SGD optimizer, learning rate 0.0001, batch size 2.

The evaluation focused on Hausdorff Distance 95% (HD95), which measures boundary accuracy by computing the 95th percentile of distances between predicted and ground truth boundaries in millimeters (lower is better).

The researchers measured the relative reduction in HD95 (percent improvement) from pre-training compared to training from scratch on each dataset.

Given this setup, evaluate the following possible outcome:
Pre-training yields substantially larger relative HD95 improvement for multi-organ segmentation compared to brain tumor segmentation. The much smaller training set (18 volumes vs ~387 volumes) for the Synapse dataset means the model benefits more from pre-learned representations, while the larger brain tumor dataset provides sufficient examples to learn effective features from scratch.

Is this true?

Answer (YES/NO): YES